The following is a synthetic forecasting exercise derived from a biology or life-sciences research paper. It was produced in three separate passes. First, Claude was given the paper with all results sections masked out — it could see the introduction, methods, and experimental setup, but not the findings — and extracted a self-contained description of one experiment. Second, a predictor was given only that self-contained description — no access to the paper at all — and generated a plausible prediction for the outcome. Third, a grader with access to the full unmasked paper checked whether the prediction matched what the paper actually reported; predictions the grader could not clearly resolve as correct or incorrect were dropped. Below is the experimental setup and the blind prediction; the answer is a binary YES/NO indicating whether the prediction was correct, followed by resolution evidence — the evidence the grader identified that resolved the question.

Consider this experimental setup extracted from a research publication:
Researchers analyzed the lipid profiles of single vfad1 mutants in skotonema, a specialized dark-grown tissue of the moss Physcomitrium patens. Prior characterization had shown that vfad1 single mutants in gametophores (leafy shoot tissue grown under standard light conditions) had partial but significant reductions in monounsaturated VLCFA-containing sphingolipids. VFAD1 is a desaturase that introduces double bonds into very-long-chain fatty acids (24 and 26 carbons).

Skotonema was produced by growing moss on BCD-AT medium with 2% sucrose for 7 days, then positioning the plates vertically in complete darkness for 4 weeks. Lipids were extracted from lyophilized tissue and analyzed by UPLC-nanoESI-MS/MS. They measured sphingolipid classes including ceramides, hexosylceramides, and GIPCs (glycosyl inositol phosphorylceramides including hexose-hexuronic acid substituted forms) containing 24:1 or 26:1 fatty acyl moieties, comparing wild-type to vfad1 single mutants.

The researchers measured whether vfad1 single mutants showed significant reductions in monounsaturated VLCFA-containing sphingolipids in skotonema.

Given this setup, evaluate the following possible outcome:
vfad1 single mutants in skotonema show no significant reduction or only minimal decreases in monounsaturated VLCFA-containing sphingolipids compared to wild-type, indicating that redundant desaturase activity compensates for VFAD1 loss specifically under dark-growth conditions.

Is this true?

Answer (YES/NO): NO